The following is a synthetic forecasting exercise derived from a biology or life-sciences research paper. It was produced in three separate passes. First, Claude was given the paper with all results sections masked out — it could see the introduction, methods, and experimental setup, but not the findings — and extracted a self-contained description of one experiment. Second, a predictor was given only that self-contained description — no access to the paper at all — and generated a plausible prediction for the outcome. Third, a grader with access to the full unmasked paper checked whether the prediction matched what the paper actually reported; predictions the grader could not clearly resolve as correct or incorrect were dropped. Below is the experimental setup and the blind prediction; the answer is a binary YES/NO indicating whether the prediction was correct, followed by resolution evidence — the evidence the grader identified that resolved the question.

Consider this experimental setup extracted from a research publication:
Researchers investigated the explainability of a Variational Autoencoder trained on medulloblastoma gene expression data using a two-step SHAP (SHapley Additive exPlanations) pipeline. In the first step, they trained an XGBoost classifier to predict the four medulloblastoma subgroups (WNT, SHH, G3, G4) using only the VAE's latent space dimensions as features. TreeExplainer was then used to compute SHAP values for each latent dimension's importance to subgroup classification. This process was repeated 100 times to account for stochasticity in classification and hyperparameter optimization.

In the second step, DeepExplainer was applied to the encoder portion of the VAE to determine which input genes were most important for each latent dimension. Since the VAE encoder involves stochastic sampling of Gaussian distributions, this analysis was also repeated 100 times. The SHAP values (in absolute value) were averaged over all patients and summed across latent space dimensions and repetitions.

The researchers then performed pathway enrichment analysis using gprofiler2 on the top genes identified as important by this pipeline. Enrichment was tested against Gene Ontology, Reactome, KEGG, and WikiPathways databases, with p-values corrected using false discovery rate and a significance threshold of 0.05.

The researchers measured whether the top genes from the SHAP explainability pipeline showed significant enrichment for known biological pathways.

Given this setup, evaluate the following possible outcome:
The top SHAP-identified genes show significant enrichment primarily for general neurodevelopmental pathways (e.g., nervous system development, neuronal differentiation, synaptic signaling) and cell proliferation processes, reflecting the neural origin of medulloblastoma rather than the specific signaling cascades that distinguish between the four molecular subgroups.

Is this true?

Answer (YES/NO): NO